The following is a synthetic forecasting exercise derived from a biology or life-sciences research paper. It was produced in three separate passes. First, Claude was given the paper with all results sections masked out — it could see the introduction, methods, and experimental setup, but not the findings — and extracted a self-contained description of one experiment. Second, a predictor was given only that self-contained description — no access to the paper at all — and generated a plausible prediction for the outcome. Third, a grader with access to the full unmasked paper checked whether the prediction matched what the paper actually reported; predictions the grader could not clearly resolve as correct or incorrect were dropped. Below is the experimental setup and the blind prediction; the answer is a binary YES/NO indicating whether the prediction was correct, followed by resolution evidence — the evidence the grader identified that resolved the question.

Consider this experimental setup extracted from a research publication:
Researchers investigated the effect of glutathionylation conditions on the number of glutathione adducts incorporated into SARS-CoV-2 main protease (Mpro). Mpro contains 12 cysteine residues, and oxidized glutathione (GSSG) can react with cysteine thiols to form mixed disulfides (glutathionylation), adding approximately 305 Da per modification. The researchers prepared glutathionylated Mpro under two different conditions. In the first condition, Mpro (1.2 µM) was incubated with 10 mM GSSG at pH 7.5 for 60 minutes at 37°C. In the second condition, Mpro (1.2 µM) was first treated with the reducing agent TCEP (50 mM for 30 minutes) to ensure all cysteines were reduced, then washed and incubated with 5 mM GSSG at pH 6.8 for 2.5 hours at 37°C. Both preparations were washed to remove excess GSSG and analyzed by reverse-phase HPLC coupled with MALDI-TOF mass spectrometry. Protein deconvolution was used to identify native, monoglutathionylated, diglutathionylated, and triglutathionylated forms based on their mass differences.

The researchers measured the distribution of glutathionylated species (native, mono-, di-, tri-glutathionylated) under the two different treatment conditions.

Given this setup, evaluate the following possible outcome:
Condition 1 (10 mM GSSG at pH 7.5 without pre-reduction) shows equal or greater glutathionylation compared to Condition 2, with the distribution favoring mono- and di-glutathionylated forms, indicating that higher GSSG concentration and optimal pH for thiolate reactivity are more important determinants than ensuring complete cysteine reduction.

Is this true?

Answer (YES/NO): YES